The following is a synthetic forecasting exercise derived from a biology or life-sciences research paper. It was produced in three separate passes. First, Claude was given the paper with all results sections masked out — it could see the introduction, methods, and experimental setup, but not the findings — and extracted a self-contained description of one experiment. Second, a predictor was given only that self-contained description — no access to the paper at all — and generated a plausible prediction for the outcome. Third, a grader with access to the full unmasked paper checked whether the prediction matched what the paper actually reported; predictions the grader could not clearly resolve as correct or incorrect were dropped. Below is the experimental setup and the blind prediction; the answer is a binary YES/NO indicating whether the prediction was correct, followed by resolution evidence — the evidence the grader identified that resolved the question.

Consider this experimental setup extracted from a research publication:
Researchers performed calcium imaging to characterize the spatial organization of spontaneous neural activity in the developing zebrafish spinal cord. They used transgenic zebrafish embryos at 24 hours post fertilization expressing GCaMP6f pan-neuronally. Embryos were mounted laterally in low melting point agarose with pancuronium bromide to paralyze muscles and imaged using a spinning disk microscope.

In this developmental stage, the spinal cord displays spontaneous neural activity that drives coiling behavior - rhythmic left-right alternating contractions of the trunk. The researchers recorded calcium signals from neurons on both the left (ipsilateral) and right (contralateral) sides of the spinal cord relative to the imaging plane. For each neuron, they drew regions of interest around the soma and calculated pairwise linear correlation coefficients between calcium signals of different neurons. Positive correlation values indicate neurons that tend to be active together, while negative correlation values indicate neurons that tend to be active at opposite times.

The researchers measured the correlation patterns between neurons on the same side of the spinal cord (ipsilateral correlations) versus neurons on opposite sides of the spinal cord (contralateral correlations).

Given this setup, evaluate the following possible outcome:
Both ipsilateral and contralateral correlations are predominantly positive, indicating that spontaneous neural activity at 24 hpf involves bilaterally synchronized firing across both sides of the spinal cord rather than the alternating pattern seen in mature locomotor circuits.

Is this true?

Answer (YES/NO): NO